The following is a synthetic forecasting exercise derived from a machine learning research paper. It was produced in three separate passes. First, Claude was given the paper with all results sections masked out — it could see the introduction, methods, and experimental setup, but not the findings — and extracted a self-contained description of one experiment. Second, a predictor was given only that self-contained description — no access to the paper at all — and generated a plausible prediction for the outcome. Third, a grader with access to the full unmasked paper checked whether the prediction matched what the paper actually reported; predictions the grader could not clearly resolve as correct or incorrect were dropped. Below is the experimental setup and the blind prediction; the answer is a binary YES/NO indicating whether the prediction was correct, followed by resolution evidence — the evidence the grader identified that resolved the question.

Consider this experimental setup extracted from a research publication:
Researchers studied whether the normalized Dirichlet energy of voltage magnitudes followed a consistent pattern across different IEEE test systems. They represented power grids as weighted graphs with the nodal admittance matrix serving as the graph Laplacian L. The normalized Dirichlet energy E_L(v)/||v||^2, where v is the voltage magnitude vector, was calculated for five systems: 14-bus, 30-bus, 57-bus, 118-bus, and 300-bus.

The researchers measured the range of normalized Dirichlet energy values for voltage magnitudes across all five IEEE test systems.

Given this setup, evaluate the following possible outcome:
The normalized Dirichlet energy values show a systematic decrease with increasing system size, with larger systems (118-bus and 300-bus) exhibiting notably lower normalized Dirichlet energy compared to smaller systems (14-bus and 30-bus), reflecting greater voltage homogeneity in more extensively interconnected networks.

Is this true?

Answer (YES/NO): NO